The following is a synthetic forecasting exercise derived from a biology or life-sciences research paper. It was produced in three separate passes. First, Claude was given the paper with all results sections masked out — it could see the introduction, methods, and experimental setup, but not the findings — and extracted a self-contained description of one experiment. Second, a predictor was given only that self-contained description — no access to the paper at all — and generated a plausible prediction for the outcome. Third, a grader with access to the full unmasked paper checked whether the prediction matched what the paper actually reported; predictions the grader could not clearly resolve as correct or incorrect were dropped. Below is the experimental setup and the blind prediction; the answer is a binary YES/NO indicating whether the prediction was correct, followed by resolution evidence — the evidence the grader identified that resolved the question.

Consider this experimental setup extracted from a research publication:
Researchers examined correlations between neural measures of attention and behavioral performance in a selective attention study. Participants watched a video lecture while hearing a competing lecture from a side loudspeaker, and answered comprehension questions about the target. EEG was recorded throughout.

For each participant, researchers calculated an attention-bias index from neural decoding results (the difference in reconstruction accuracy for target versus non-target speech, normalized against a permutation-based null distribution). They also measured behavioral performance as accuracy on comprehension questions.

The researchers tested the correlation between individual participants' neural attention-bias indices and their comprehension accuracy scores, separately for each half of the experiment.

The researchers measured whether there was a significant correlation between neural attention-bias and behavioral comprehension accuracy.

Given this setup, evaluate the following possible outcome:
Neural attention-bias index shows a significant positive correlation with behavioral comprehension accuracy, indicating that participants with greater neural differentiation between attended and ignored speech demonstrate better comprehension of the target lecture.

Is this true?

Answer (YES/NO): NO